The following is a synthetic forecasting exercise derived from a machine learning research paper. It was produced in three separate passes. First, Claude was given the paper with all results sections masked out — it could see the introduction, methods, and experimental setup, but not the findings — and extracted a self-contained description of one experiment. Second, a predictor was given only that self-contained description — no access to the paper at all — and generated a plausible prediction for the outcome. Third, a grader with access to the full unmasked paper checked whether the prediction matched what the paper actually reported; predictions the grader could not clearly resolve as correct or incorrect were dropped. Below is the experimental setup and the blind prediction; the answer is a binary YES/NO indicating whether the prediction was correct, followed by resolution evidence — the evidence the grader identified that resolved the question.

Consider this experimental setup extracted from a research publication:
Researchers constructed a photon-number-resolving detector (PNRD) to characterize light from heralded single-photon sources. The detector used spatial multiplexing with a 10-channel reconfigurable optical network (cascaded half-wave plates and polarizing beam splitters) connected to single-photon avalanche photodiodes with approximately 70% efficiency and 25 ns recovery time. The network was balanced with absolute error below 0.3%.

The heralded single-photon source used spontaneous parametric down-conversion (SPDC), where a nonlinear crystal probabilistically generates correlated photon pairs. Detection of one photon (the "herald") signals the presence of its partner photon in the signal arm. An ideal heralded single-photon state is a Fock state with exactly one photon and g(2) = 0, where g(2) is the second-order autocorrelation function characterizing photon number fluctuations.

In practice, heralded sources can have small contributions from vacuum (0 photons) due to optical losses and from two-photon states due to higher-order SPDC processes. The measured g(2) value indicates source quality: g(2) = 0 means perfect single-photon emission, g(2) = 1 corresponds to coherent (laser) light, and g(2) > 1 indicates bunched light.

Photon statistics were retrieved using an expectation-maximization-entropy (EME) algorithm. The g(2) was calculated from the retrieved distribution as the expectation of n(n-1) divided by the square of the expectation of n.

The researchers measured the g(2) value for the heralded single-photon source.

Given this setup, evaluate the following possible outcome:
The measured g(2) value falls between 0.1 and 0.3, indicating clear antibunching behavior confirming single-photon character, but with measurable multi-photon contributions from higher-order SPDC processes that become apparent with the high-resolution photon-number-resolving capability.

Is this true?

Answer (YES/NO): NO